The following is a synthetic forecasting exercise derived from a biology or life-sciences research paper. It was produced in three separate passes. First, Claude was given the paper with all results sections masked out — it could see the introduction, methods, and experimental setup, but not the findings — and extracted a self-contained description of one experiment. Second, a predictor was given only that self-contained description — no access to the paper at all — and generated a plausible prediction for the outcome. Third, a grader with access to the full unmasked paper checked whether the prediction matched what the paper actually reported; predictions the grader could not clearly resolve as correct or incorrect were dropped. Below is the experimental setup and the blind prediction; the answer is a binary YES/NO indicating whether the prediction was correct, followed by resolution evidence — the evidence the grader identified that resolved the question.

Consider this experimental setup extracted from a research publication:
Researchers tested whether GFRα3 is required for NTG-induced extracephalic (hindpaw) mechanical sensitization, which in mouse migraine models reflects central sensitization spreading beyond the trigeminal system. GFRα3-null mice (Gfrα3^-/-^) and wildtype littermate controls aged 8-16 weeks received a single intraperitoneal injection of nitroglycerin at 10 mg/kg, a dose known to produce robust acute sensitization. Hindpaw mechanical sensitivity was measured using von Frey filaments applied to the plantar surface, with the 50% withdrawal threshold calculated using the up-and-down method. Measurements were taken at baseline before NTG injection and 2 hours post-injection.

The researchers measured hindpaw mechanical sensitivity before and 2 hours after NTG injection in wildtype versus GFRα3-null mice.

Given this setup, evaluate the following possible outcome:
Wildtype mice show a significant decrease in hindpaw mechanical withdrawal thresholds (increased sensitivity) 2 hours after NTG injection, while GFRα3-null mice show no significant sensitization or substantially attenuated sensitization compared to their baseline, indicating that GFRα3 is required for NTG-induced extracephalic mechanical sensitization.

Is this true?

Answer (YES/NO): YES